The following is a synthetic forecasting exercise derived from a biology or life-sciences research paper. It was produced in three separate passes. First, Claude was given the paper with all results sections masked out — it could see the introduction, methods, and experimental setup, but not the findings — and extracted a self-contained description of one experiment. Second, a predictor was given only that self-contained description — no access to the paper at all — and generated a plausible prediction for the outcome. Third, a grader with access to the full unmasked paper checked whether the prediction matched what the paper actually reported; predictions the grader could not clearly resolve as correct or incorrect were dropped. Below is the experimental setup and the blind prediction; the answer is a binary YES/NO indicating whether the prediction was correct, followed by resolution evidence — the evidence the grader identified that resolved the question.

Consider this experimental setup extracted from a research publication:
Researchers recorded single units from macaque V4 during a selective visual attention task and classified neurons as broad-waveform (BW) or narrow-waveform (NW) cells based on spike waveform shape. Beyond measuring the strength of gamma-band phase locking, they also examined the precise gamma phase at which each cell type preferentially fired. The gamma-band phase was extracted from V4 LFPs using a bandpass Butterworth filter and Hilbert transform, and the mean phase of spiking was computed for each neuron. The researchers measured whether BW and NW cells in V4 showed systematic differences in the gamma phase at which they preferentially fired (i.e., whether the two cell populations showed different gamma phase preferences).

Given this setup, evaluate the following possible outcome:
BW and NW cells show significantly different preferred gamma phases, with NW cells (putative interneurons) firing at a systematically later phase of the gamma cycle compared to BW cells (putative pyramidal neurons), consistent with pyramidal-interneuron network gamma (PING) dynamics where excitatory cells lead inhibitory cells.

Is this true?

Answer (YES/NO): NO